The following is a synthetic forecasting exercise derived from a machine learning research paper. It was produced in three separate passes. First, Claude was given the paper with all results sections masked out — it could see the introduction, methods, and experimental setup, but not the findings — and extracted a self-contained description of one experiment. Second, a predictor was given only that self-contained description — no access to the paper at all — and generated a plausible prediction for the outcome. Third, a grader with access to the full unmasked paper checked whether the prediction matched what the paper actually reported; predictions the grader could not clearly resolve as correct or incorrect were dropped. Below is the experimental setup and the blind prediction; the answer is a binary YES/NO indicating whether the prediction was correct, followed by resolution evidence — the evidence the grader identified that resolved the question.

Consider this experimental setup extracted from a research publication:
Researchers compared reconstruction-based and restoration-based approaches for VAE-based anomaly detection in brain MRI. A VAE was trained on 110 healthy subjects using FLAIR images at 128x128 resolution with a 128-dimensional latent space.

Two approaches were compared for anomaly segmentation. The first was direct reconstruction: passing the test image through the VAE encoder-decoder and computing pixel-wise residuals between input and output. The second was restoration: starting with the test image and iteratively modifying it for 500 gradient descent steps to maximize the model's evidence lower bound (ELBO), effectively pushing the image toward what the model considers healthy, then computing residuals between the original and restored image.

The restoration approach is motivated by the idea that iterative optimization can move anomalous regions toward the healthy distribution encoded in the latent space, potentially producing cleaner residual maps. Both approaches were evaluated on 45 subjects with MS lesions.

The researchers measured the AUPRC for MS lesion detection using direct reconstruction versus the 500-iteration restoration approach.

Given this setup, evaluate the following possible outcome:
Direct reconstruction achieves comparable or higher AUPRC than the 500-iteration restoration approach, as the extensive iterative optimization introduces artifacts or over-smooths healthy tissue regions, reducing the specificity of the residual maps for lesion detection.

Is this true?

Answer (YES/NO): NO